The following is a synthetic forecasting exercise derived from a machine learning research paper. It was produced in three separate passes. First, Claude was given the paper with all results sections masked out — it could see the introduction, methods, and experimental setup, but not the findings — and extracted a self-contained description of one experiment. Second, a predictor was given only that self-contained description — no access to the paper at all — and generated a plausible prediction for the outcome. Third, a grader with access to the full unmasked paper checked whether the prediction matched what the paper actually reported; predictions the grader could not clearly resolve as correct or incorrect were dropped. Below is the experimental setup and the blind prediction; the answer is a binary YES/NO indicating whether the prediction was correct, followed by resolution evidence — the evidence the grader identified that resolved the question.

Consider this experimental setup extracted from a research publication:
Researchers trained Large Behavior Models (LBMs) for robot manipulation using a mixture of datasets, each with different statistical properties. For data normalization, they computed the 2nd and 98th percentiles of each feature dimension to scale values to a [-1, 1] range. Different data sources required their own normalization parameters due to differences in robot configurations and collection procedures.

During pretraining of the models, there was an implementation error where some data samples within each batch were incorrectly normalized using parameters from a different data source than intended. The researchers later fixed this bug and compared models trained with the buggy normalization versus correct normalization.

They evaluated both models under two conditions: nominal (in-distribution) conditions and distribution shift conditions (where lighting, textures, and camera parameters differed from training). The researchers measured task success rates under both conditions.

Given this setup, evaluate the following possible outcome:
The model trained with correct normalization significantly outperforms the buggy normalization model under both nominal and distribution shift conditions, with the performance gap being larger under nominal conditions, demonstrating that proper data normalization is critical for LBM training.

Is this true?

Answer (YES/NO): NO